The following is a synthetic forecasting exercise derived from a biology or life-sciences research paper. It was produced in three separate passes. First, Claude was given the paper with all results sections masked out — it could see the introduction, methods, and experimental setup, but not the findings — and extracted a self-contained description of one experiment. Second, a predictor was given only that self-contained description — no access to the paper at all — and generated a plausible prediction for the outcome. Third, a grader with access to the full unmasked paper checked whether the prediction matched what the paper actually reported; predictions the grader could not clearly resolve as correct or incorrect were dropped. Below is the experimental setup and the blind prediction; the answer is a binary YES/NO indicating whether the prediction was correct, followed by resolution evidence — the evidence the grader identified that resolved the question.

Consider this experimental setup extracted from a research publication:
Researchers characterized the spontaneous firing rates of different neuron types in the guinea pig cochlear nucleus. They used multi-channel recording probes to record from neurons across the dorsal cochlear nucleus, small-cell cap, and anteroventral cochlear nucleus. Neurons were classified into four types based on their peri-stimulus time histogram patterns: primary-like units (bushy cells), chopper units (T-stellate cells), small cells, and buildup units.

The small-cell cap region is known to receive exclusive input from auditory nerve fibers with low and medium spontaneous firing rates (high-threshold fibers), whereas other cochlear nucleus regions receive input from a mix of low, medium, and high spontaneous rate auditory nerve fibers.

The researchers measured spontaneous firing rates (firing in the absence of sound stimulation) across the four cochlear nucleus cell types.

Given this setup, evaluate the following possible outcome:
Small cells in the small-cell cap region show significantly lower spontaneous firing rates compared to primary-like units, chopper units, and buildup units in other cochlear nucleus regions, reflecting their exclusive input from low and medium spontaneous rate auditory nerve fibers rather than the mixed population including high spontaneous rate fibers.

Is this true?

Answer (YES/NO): YES